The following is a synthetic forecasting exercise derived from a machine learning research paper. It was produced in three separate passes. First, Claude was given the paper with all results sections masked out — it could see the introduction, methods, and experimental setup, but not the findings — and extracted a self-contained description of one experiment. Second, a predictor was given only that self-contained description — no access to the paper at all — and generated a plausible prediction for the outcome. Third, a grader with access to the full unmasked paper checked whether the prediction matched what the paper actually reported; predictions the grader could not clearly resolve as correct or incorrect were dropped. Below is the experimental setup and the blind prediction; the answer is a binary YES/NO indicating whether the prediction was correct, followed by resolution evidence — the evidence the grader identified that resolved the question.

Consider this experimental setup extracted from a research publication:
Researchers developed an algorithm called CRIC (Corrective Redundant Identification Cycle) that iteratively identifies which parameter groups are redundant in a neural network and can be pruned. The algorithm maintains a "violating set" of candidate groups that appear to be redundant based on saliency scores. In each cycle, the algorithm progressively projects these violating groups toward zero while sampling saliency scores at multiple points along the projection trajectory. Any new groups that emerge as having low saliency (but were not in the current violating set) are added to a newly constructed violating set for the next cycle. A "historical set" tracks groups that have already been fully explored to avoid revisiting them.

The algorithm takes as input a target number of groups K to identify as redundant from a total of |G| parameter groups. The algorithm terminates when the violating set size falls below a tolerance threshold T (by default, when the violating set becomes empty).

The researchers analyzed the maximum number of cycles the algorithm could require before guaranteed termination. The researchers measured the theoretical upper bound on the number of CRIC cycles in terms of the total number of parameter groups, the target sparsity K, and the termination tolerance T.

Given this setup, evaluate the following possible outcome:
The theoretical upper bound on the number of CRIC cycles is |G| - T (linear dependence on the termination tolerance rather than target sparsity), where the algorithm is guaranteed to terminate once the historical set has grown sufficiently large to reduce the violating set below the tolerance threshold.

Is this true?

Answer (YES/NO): NO